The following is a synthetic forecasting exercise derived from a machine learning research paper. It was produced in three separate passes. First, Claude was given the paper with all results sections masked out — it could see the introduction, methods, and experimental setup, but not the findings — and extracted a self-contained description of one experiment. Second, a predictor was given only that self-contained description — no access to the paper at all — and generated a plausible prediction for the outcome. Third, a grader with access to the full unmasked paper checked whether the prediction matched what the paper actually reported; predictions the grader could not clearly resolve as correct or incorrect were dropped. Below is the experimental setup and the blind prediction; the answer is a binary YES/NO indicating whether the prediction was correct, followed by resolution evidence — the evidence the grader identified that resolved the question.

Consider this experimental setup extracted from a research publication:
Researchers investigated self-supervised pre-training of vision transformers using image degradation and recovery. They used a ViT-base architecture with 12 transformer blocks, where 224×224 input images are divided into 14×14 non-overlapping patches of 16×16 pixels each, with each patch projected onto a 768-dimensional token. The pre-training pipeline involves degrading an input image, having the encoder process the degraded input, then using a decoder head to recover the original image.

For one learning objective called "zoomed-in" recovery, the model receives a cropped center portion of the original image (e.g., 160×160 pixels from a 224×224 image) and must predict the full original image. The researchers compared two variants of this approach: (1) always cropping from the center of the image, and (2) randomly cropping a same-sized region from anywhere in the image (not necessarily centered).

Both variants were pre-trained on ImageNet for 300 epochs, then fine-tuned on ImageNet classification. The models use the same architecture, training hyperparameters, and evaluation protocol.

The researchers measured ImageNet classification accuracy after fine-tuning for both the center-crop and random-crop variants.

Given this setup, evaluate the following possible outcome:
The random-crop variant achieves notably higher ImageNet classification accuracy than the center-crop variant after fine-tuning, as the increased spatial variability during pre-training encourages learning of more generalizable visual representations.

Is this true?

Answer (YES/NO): NO